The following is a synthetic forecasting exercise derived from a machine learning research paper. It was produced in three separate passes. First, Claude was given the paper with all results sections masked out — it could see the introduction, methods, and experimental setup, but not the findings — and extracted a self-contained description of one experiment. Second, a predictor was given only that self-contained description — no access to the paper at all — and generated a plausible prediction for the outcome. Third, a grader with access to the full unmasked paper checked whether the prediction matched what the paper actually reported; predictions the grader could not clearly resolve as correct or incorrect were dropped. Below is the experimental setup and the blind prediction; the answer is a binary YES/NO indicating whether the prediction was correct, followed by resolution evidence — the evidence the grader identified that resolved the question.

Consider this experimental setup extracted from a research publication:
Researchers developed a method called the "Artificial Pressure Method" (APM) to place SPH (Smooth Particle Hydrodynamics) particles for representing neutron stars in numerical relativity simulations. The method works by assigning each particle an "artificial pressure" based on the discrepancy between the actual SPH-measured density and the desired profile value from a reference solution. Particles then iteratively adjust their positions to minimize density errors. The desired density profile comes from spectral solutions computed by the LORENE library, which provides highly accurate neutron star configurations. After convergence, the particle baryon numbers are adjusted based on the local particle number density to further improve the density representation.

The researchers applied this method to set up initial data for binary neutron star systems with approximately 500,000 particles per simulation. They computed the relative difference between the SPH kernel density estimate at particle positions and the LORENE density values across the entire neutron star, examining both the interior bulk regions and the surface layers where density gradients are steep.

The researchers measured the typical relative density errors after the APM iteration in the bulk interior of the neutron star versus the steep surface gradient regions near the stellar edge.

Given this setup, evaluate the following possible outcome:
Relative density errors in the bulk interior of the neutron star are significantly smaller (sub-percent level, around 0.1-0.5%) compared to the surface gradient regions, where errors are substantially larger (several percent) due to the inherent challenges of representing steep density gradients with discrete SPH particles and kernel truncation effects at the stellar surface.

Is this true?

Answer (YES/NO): NO